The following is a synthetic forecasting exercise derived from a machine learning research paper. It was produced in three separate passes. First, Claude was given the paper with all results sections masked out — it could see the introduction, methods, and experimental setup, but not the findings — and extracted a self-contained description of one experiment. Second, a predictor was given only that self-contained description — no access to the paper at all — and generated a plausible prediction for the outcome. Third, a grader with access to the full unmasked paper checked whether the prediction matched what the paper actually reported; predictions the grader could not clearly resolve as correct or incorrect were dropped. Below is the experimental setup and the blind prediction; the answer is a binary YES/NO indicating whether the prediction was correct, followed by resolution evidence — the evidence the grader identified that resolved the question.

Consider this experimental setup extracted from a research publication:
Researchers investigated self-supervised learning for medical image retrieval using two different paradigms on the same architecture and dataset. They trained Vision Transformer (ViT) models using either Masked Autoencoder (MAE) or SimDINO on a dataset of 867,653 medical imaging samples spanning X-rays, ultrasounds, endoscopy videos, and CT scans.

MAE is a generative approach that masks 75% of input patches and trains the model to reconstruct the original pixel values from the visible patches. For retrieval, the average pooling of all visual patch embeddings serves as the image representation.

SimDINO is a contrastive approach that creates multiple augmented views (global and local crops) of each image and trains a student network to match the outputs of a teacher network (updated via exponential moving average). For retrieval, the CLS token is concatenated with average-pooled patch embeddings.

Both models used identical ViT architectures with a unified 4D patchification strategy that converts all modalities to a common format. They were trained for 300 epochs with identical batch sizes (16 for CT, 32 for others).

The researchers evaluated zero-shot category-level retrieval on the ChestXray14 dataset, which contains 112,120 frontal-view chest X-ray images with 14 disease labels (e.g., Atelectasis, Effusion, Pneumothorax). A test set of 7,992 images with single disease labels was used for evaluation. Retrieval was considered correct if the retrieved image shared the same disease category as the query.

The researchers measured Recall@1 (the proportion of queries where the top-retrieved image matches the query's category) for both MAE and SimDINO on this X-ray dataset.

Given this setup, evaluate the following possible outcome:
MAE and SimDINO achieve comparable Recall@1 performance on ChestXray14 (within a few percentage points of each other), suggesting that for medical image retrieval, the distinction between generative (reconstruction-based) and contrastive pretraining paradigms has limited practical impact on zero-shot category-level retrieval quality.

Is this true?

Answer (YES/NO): NO